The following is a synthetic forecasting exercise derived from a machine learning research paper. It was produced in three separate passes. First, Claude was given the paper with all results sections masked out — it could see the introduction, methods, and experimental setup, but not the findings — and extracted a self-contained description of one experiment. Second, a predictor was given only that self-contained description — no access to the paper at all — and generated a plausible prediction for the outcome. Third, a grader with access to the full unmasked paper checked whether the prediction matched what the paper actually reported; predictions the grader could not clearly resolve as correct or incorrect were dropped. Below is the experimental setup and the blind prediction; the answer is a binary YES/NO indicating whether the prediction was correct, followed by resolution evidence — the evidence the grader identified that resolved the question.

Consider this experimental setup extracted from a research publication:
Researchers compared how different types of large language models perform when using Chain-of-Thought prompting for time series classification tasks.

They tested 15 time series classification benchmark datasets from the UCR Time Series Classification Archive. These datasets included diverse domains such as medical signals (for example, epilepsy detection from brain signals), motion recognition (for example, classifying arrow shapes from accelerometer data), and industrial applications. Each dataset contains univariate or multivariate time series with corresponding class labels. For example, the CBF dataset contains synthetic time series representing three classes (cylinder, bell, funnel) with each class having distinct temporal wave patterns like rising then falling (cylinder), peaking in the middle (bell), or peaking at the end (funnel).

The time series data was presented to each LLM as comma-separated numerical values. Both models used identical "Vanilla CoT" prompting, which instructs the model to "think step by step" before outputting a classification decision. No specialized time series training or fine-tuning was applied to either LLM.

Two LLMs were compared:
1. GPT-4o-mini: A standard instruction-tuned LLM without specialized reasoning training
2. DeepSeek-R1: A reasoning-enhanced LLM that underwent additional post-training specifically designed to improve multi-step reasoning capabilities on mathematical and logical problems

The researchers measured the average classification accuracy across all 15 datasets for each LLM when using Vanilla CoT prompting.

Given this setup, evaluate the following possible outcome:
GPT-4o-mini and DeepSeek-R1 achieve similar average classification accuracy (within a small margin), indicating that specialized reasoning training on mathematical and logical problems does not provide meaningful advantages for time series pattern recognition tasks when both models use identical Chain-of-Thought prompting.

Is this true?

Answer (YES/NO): NO